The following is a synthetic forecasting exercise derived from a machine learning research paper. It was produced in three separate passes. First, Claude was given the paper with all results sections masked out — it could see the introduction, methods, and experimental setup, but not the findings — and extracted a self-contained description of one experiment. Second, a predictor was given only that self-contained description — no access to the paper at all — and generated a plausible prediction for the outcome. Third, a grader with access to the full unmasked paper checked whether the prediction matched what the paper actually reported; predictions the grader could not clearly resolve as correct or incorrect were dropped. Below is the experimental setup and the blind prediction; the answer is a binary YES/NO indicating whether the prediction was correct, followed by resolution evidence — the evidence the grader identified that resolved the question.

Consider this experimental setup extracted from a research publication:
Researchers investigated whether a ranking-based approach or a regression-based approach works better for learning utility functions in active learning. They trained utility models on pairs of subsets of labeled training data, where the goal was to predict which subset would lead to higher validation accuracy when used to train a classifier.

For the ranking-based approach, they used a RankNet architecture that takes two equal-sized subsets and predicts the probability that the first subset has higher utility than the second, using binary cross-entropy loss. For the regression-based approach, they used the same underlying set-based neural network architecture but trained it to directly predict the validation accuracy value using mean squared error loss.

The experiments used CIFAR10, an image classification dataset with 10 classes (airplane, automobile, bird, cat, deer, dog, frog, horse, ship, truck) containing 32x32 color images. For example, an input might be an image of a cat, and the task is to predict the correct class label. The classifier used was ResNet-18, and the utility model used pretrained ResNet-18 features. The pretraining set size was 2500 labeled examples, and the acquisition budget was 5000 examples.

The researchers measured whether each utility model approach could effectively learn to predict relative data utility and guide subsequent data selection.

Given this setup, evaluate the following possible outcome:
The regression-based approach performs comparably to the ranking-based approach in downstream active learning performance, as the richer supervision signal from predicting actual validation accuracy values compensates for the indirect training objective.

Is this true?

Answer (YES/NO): NO